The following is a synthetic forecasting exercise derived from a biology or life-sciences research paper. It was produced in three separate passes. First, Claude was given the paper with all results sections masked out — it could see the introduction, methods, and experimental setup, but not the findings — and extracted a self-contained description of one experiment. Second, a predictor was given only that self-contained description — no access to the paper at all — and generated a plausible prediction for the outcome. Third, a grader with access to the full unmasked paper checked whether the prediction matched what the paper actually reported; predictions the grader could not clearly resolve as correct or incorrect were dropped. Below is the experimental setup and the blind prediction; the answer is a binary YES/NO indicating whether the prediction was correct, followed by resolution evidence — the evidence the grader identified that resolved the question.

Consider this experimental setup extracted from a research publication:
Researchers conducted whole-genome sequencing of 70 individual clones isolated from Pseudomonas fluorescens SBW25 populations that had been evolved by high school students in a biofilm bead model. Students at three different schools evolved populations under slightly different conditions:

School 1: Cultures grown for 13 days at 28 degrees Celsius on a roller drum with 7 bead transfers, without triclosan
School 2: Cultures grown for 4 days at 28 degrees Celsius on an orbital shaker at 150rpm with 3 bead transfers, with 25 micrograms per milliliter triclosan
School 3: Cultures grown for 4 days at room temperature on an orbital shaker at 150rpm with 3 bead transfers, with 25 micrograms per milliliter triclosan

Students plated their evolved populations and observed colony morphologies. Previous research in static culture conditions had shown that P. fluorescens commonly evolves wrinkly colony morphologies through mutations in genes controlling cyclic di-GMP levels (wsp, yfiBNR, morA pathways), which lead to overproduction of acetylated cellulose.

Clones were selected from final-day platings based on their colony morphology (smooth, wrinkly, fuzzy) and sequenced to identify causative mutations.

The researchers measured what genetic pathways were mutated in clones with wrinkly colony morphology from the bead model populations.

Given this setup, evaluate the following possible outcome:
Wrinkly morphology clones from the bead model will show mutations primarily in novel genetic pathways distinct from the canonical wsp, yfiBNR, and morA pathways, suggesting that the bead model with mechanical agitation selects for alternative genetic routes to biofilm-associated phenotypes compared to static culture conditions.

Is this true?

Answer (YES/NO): NO